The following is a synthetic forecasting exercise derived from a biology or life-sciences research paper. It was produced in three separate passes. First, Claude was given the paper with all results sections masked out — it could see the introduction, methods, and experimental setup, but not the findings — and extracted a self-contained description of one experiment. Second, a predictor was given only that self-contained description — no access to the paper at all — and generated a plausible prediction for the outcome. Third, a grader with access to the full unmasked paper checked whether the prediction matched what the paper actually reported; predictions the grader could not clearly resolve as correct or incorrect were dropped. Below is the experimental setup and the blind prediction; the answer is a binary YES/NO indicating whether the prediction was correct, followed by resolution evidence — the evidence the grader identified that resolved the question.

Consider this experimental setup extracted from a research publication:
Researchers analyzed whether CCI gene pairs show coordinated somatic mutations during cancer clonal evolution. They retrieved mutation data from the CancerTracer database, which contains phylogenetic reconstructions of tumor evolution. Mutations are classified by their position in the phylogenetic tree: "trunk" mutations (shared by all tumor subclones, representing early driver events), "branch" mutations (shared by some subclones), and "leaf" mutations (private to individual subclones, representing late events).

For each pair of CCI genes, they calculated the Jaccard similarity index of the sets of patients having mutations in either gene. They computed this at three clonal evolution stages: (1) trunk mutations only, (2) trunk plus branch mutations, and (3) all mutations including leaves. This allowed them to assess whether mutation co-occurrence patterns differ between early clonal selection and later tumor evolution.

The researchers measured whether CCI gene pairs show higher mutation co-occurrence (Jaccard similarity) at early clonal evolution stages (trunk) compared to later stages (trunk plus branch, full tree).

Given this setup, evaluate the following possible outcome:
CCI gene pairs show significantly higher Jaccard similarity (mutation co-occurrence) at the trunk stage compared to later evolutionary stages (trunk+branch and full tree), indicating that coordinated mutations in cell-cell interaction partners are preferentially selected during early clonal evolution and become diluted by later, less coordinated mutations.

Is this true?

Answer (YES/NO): NO